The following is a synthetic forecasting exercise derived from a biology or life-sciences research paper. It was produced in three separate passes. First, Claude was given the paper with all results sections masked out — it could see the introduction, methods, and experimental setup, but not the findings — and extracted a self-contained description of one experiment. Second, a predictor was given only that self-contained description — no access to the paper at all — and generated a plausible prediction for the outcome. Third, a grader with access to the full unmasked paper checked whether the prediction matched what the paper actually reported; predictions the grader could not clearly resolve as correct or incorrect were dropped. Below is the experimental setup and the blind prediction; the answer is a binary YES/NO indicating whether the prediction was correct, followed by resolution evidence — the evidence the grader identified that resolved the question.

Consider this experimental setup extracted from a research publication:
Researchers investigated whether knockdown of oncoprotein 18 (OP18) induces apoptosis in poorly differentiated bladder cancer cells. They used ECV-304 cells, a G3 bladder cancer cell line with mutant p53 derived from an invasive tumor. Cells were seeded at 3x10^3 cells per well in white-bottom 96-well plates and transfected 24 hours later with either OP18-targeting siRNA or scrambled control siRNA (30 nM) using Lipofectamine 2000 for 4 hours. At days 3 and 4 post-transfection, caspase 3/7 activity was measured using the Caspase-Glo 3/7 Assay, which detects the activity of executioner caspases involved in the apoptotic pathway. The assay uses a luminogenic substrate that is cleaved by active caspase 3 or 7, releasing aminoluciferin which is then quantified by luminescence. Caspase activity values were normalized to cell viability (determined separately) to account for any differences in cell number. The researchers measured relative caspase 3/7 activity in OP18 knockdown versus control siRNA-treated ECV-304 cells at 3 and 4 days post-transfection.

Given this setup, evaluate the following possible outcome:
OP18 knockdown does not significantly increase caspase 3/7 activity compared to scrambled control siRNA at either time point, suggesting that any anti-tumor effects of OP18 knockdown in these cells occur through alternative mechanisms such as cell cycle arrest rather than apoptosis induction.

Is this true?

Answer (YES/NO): NO